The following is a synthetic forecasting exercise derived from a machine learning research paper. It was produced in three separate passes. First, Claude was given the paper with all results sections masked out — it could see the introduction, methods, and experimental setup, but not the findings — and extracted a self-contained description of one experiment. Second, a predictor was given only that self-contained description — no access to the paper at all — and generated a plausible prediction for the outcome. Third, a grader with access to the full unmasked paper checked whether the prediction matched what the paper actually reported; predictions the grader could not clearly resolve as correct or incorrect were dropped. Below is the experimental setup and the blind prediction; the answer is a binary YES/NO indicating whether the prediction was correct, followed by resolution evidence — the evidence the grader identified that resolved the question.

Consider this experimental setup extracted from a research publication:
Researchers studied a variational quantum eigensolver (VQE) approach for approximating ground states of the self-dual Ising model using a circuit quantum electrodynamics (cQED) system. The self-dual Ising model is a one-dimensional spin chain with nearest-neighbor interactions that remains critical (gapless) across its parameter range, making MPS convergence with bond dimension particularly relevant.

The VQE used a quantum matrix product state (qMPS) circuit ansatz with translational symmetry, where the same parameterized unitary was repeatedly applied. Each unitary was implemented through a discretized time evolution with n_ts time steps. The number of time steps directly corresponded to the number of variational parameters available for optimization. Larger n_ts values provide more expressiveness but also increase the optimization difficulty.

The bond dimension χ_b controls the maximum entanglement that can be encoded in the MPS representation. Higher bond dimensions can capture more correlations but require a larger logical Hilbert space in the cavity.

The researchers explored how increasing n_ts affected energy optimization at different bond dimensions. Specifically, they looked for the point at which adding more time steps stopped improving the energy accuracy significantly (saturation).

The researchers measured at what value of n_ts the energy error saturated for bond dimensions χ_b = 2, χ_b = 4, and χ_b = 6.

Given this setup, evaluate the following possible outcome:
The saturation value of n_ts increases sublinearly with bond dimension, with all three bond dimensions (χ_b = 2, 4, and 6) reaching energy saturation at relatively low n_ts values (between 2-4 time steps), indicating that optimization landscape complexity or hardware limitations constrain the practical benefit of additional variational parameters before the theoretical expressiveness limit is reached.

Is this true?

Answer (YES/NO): NO